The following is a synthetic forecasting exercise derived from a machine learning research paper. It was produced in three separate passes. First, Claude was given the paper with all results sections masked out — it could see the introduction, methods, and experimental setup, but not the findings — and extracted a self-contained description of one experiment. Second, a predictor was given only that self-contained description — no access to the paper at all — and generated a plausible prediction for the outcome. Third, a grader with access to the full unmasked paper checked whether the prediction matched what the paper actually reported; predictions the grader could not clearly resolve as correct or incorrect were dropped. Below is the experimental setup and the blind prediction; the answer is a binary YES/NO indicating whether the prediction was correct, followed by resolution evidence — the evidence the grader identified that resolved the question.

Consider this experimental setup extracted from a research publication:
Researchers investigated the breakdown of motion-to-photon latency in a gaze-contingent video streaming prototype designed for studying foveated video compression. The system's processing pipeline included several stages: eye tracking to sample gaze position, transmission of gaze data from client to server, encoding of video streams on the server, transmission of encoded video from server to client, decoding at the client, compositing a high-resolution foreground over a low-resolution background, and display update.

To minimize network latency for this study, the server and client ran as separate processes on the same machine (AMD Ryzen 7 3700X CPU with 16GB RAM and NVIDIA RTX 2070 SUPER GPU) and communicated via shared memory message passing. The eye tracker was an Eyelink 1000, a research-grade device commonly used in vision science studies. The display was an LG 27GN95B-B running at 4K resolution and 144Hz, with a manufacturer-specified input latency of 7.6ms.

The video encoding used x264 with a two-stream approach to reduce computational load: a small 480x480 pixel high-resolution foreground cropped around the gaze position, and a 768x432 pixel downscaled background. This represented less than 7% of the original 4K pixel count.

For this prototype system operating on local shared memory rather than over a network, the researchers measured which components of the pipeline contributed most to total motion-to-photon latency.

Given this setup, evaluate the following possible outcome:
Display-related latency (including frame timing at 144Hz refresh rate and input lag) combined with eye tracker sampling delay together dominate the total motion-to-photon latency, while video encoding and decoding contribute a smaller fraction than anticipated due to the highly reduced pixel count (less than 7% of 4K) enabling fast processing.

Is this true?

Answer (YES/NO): YES